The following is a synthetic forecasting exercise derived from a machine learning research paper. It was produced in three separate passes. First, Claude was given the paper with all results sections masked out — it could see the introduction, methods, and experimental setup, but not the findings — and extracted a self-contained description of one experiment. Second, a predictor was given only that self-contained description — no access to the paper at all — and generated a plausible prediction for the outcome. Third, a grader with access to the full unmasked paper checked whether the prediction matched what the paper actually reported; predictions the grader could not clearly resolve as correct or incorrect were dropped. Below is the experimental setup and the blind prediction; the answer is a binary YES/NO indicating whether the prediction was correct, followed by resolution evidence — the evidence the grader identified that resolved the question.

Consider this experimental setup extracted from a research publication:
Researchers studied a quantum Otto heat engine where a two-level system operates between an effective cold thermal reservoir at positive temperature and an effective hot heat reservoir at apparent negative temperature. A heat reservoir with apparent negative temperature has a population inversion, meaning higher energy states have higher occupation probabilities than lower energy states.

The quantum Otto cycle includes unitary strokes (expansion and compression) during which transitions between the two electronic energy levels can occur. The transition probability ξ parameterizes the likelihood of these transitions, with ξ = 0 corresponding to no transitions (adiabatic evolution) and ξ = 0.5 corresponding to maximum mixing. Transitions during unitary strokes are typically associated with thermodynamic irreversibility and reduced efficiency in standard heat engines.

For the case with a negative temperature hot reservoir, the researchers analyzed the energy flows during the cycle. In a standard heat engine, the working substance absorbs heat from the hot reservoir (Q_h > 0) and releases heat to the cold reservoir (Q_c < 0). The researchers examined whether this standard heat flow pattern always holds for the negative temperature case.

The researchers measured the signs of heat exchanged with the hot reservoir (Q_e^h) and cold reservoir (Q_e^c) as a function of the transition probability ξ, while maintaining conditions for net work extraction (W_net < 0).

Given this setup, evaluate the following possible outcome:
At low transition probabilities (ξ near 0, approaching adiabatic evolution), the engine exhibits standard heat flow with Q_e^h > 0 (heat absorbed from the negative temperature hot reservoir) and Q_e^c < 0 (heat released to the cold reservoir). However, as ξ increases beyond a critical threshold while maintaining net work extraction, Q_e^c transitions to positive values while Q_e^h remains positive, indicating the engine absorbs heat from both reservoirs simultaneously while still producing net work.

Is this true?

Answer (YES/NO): YES